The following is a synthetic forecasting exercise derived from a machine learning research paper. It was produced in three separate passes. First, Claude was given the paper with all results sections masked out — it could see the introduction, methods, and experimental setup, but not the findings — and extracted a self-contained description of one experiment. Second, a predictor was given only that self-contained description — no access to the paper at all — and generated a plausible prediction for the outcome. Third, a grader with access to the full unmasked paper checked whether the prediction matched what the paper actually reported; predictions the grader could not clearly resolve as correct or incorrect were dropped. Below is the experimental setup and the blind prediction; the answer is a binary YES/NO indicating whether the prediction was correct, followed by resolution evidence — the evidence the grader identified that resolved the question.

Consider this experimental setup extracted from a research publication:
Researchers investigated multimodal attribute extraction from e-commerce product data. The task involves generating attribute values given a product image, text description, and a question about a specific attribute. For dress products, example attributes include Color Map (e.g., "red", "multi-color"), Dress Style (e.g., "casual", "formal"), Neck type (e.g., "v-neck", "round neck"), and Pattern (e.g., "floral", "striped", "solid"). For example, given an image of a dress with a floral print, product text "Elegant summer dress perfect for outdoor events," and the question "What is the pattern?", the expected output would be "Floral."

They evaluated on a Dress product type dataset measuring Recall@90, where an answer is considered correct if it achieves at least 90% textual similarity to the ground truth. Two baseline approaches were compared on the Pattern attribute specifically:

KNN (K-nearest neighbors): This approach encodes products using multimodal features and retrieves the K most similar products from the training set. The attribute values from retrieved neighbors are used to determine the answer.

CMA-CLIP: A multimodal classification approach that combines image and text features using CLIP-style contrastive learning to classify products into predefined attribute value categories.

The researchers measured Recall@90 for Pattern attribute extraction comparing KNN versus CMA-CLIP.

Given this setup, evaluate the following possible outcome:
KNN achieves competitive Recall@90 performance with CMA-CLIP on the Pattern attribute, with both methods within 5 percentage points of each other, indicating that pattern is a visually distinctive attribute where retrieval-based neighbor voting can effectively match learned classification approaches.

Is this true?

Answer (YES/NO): NO